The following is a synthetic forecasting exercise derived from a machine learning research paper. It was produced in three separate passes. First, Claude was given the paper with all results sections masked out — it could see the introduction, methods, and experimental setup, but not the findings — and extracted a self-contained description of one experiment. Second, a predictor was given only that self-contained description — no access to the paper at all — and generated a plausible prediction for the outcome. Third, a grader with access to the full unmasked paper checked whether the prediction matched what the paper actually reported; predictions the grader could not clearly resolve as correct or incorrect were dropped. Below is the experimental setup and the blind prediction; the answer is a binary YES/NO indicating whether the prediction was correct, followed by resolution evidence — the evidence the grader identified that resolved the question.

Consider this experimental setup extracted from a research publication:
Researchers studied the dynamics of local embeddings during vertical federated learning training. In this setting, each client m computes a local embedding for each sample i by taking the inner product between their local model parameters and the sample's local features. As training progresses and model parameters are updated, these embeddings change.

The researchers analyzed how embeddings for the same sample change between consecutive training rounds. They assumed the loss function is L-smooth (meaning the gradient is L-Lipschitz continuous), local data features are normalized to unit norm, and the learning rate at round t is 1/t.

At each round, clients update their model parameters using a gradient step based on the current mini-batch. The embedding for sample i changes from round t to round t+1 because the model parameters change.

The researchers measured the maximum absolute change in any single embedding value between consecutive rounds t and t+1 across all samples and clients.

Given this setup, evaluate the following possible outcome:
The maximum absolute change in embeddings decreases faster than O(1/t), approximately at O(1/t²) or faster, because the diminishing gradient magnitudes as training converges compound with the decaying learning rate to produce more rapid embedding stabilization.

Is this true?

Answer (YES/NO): NO